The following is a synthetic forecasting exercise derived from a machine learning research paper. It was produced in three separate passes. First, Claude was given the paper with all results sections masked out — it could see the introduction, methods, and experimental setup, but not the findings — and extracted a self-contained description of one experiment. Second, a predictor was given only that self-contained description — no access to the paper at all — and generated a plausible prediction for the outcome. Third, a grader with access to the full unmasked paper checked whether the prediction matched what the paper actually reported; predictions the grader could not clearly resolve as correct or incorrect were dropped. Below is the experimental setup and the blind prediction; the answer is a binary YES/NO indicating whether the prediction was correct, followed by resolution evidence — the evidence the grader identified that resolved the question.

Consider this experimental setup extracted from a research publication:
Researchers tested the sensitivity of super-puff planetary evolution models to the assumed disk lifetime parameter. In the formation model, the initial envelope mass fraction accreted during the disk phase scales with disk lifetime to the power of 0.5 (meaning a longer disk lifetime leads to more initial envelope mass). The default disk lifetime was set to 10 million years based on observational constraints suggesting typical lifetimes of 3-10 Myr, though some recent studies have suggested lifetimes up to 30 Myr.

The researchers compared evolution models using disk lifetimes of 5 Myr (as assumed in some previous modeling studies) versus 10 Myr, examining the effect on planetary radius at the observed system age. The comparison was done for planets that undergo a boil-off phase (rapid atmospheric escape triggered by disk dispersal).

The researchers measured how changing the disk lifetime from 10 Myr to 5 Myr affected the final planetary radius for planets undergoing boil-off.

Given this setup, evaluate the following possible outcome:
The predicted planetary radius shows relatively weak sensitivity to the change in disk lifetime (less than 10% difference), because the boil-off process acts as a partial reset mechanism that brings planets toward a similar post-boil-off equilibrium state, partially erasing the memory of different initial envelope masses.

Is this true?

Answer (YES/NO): YES